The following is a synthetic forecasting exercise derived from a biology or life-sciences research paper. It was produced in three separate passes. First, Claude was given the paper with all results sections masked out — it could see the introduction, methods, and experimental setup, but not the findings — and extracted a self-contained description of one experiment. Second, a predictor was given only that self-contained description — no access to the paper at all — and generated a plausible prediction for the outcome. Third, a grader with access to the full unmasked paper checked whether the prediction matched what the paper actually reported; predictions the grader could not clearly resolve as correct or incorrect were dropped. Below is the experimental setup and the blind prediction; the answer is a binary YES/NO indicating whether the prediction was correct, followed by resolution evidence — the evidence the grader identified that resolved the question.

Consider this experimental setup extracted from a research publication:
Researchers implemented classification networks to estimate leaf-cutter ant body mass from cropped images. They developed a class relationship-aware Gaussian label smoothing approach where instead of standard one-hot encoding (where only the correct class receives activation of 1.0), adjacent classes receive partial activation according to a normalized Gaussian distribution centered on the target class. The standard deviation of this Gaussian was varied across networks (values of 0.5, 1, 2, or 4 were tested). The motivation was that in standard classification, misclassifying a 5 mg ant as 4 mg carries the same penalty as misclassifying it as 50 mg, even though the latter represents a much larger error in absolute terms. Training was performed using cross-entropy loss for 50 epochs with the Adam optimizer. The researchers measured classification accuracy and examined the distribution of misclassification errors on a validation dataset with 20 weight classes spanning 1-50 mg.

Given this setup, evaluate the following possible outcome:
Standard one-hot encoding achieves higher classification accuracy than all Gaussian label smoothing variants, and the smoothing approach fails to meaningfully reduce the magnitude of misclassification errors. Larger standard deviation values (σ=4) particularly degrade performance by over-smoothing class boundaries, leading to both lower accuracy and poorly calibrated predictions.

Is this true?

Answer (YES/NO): NO